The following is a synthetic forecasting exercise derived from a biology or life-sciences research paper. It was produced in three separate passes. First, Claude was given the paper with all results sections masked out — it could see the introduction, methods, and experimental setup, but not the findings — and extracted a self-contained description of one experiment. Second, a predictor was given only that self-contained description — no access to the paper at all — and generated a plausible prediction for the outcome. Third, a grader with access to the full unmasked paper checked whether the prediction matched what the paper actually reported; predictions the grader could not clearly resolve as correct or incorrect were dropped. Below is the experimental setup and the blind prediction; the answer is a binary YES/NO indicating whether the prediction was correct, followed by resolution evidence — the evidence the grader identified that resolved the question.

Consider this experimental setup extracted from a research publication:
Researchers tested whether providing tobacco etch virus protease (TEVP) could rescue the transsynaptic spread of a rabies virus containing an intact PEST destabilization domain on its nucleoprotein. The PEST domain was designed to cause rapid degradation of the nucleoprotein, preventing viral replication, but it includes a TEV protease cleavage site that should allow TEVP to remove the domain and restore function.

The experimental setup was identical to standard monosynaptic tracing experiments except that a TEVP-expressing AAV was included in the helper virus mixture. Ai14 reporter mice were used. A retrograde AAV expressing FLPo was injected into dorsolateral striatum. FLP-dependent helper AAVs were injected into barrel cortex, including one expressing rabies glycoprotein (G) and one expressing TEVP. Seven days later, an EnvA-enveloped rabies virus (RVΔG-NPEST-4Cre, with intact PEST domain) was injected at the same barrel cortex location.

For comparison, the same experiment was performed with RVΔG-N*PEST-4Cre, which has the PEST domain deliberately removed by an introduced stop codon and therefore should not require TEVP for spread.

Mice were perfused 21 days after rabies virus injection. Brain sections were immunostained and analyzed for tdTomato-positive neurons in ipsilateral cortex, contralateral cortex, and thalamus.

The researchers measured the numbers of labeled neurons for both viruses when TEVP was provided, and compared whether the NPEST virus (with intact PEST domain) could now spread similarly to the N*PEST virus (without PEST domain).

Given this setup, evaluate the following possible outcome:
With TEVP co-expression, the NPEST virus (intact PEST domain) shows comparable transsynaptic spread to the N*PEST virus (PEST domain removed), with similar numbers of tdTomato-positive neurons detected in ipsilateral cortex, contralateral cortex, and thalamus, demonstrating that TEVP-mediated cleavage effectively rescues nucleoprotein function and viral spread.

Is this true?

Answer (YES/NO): YES